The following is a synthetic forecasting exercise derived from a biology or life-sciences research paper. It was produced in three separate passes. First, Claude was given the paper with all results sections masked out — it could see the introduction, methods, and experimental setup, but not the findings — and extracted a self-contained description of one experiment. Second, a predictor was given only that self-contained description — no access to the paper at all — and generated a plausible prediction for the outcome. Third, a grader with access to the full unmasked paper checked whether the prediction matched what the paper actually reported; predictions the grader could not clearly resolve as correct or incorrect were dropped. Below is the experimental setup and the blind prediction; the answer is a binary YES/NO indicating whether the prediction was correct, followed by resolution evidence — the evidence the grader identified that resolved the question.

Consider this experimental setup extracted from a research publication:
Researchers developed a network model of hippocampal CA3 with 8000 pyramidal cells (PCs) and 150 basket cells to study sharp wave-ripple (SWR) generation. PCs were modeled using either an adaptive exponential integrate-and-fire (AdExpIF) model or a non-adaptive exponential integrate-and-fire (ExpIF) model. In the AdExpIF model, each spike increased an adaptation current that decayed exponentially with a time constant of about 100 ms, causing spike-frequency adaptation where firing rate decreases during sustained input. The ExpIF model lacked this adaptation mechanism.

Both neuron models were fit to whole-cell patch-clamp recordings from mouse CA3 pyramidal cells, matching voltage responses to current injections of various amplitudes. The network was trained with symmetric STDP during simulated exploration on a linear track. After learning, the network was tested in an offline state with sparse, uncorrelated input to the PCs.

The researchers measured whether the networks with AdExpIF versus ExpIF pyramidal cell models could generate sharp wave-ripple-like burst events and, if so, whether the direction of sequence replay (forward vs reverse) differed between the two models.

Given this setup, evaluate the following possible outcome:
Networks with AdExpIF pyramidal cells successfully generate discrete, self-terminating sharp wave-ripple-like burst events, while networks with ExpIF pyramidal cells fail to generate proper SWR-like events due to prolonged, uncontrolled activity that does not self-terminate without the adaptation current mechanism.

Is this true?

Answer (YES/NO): NO